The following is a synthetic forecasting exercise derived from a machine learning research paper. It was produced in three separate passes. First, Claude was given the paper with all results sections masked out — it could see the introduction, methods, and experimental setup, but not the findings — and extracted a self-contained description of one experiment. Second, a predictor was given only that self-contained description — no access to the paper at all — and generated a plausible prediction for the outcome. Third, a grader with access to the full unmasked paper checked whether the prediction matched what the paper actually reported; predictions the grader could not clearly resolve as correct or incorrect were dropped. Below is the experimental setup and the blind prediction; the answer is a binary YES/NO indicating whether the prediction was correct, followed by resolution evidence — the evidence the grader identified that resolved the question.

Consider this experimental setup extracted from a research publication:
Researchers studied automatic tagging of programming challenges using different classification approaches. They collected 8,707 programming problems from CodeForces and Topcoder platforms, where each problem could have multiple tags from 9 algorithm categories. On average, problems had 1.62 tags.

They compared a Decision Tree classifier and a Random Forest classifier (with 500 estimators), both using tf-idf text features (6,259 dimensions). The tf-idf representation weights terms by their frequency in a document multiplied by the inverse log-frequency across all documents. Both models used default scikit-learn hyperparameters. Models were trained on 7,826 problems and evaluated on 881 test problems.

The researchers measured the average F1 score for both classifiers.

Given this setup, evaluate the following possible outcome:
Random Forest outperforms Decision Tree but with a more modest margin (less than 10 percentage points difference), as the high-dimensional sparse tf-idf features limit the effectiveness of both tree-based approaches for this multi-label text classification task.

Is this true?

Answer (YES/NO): NO